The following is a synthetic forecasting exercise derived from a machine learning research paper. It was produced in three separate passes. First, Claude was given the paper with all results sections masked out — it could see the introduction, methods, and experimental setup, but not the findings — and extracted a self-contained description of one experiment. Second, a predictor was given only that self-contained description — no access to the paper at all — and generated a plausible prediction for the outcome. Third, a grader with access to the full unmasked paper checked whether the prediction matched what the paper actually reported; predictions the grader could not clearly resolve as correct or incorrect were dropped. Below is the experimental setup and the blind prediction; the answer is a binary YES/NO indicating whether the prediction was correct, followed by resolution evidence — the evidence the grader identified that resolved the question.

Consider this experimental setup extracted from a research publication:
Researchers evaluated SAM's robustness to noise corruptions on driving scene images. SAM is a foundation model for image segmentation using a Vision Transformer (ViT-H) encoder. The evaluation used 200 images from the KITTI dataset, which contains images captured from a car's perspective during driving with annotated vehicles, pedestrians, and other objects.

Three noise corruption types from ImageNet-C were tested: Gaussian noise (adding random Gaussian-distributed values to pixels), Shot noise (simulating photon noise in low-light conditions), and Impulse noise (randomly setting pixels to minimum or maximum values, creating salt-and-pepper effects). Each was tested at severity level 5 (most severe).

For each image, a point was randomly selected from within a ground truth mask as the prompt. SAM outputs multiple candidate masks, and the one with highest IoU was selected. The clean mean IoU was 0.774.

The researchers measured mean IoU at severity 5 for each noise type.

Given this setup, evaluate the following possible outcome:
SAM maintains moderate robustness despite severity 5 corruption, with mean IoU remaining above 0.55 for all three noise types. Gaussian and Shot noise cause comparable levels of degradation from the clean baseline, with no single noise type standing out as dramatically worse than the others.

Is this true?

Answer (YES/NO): YES